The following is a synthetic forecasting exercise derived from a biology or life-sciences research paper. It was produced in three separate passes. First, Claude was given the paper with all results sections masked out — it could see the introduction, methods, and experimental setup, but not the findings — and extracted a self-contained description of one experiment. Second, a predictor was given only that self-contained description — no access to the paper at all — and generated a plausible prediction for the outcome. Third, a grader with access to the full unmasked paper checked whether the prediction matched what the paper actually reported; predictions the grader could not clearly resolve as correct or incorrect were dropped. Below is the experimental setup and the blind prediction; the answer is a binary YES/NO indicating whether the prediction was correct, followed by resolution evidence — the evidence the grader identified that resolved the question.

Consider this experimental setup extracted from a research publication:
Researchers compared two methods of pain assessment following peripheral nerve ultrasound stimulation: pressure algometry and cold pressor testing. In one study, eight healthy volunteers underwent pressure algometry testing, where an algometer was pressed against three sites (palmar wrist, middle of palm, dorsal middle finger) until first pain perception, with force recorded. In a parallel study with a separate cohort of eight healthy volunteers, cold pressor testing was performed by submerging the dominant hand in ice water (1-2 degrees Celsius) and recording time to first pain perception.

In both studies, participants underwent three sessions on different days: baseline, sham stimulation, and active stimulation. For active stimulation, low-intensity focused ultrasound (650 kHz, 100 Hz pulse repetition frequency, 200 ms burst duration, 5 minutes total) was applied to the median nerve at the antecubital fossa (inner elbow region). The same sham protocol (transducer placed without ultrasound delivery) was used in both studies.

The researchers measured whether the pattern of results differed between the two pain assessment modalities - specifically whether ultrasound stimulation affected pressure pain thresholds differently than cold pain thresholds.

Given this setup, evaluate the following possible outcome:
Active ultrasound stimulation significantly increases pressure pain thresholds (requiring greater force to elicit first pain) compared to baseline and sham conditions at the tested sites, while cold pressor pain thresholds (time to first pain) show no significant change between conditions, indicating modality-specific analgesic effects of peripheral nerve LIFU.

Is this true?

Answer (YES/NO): NO